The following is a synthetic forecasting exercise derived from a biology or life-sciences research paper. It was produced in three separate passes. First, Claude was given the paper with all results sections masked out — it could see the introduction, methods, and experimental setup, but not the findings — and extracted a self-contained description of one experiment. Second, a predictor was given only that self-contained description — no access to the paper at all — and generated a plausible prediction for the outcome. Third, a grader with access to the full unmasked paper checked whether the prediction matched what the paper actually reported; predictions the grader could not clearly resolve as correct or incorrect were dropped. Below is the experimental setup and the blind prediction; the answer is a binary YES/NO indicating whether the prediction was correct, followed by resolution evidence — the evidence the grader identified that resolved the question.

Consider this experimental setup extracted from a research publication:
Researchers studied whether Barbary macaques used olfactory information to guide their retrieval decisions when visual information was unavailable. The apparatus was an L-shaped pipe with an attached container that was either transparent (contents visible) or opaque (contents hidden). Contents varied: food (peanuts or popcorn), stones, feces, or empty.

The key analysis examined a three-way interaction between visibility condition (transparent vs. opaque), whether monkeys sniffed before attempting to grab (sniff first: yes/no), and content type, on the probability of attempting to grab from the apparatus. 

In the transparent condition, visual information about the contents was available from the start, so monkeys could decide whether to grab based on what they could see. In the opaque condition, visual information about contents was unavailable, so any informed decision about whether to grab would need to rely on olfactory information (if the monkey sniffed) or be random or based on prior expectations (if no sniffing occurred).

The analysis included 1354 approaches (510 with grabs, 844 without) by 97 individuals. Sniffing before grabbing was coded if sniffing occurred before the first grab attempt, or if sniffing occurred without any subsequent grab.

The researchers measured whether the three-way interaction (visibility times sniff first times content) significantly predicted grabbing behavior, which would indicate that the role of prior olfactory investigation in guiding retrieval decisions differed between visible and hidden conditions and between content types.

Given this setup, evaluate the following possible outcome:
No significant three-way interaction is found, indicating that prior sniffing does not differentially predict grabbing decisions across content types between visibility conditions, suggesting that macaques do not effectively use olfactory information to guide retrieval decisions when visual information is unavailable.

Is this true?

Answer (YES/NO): NO